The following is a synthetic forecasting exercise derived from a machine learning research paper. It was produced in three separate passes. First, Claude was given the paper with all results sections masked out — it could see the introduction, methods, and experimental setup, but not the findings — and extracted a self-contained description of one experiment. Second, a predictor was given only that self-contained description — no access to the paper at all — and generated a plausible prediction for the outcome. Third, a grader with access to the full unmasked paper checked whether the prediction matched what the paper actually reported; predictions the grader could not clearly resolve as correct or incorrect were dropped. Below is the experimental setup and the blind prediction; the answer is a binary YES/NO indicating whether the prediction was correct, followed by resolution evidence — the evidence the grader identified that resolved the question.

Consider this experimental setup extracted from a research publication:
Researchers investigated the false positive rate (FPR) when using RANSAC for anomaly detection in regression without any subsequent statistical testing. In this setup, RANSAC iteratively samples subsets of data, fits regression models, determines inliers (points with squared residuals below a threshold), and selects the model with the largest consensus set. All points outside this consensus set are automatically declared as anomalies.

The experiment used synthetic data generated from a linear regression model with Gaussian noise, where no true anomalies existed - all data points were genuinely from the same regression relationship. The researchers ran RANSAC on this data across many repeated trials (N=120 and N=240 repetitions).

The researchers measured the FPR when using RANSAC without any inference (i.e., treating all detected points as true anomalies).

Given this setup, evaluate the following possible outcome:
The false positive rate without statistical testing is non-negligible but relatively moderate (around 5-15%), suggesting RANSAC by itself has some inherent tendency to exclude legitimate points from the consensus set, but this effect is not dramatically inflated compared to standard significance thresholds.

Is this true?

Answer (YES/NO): NO